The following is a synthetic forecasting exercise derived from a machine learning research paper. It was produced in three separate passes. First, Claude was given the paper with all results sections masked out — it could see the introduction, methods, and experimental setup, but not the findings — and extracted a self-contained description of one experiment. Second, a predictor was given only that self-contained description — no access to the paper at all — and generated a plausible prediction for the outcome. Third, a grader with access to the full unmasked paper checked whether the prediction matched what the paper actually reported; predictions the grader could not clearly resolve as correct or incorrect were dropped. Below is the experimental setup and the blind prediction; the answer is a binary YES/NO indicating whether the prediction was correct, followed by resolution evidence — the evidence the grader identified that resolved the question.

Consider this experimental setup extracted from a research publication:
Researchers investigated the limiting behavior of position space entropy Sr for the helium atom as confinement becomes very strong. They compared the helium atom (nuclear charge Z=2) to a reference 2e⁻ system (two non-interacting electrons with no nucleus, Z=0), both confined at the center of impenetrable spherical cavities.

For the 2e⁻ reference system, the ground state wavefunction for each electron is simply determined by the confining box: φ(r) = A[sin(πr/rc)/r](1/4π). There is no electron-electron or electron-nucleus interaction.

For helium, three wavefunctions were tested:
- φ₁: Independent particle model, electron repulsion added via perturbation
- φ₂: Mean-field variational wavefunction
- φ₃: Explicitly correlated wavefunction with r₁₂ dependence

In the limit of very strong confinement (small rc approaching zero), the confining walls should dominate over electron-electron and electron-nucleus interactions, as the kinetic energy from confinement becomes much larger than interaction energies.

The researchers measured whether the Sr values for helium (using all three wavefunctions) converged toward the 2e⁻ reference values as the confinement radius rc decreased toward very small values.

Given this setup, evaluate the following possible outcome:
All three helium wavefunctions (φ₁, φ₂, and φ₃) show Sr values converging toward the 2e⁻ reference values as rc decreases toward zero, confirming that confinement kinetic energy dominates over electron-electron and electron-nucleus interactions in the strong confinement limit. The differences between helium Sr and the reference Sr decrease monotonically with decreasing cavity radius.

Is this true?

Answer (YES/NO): NO